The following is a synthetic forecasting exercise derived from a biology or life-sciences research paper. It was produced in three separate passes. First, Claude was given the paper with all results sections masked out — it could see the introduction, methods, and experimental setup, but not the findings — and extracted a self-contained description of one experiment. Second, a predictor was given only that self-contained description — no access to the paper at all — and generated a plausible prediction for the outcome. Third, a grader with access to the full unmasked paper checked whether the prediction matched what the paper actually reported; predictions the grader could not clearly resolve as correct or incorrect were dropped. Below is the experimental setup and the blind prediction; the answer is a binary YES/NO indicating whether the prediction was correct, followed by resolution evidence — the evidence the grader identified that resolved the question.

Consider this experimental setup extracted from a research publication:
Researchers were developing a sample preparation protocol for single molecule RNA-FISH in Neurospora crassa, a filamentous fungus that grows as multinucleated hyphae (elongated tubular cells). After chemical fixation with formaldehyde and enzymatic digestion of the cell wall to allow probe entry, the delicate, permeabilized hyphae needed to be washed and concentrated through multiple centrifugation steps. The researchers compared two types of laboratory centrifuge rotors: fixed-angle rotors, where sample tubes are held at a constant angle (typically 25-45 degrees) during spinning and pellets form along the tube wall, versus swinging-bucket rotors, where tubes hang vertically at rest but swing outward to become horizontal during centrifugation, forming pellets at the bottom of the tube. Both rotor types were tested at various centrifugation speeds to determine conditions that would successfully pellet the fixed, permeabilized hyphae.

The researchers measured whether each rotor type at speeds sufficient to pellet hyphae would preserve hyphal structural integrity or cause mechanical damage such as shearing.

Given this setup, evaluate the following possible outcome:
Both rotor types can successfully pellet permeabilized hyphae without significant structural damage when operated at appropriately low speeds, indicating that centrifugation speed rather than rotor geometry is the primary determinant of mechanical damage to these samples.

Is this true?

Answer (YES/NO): NO